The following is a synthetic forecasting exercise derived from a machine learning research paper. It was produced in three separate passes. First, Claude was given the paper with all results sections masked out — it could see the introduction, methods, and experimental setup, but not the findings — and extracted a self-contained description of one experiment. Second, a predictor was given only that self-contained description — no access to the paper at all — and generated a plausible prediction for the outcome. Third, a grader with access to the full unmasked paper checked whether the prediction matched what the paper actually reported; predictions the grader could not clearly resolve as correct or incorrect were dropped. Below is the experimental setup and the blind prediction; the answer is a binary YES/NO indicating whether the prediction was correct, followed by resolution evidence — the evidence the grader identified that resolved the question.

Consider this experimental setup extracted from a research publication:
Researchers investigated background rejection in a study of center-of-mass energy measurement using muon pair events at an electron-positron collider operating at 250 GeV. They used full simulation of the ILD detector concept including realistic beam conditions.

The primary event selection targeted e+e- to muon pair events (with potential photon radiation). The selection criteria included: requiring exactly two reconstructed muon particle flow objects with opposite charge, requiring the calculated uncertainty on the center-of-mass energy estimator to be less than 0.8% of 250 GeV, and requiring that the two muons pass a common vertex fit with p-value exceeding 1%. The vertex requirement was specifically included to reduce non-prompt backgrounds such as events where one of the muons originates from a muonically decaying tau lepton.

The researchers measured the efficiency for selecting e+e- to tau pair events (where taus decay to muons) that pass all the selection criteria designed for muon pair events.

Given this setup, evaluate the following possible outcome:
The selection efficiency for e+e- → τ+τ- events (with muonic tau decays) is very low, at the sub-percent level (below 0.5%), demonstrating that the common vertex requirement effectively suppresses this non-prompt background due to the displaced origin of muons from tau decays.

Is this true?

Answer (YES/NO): YES